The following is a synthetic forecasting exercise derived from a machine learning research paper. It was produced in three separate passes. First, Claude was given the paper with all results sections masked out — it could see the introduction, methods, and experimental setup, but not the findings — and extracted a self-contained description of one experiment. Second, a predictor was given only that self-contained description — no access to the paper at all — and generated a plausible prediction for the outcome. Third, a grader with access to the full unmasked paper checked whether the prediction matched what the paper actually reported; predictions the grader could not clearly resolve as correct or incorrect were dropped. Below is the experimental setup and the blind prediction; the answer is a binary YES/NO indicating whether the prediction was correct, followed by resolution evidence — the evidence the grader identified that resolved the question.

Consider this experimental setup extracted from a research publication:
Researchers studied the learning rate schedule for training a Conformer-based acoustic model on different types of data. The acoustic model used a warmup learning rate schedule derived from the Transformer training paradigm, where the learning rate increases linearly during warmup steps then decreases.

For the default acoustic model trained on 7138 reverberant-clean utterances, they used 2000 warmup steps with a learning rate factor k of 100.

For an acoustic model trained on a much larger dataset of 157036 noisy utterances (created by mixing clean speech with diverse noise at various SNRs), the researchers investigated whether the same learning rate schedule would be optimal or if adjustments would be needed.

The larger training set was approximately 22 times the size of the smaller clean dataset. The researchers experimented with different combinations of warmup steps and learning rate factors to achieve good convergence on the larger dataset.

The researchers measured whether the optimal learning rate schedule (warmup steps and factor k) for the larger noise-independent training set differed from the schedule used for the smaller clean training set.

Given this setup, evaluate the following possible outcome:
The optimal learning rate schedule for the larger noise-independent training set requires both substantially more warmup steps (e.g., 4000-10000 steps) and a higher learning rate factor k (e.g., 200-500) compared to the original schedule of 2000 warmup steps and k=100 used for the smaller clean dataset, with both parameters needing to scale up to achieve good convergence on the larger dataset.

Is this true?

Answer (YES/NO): NO